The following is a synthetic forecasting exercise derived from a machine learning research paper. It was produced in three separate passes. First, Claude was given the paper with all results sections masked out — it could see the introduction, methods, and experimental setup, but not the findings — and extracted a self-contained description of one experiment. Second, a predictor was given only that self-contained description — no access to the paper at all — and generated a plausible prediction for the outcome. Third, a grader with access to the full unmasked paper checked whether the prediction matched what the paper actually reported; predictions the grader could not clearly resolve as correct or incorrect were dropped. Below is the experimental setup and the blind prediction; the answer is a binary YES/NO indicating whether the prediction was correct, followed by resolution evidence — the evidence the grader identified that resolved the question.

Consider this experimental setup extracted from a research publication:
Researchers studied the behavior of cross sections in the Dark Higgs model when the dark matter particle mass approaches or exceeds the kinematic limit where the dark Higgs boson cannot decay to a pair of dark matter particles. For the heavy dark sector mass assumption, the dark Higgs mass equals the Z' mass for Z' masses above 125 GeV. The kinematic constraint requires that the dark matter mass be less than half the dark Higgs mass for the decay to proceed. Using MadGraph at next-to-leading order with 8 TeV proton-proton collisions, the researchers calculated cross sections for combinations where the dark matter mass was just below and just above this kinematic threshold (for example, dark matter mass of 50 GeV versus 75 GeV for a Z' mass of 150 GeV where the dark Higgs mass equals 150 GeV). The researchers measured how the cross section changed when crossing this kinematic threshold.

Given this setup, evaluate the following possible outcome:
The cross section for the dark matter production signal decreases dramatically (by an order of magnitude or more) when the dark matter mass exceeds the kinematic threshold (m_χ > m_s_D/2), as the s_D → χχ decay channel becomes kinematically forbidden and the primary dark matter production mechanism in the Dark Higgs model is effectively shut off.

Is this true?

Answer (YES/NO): YES